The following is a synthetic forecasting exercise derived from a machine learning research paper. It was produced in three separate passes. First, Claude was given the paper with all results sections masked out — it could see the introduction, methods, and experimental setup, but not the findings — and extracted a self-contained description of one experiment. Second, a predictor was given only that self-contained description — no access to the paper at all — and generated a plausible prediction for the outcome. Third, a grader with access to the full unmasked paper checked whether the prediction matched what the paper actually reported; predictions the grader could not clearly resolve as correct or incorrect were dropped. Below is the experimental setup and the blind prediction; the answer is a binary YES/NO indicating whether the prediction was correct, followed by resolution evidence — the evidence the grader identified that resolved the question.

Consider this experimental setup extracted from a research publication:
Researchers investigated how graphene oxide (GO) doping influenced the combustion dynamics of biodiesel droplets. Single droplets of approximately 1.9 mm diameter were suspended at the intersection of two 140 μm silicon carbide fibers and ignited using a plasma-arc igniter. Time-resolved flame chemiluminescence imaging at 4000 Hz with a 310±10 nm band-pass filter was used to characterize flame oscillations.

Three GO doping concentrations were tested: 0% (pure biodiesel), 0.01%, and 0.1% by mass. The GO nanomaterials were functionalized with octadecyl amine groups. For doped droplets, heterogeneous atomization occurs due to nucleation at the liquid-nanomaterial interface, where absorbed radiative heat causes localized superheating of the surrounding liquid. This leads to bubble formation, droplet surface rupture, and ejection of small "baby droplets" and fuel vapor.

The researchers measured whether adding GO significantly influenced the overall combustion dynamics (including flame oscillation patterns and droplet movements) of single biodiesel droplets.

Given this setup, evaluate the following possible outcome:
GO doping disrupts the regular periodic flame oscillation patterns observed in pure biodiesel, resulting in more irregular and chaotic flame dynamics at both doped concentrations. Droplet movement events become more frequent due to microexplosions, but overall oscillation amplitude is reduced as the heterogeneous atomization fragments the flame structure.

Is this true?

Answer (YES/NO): NO